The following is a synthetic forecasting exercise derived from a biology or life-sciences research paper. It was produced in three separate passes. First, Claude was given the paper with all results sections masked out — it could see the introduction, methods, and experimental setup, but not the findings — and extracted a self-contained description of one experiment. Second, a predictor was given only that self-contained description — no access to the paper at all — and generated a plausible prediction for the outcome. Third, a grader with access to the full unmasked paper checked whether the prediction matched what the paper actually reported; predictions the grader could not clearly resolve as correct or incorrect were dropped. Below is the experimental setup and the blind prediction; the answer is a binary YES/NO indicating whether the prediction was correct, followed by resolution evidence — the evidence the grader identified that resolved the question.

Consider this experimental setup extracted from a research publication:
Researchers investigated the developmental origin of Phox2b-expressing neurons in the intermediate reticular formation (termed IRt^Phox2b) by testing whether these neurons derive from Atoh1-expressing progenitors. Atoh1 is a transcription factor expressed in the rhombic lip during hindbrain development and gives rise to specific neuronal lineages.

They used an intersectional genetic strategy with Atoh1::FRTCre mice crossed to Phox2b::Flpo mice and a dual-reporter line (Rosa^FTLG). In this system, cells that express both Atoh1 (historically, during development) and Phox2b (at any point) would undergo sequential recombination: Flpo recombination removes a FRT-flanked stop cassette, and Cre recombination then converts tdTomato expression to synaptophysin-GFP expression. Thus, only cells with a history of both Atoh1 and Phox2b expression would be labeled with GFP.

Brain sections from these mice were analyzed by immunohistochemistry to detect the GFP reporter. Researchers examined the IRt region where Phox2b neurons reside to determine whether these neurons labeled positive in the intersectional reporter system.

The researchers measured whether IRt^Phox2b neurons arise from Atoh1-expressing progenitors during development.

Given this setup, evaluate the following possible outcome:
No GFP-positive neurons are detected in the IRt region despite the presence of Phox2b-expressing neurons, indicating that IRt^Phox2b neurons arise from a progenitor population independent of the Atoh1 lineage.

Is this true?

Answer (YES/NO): YES